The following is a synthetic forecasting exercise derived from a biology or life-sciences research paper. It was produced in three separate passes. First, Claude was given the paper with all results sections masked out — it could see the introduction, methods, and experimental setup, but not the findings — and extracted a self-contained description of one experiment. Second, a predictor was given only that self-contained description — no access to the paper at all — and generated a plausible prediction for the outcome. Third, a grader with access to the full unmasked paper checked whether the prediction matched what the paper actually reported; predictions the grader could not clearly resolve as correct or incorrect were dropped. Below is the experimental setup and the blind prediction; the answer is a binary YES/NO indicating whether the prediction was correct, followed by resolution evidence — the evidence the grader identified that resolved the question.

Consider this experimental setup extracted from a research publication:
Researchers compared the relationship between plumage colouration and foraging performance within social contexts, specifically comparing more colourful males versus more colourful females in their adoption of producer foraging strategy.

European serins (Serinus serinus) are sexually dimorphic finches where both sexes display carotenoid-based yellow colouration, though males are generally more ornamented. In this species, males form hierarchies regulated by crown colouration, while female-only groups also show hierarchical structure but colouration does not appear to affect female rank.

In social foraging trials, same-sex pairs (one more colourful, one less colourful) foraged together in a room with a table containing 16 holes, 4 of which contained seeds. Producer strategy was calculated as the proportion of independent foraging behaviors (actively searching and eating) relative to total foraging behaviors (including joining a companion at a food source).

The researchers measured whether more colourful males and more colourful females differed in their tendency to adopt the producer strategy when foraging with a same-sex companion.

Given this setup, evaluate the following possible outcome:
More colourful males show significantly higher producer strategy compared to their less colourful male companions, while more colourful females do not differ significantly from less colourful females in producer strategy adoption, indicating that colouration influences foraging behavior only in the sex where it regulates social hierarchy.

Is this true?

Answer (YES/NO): NO